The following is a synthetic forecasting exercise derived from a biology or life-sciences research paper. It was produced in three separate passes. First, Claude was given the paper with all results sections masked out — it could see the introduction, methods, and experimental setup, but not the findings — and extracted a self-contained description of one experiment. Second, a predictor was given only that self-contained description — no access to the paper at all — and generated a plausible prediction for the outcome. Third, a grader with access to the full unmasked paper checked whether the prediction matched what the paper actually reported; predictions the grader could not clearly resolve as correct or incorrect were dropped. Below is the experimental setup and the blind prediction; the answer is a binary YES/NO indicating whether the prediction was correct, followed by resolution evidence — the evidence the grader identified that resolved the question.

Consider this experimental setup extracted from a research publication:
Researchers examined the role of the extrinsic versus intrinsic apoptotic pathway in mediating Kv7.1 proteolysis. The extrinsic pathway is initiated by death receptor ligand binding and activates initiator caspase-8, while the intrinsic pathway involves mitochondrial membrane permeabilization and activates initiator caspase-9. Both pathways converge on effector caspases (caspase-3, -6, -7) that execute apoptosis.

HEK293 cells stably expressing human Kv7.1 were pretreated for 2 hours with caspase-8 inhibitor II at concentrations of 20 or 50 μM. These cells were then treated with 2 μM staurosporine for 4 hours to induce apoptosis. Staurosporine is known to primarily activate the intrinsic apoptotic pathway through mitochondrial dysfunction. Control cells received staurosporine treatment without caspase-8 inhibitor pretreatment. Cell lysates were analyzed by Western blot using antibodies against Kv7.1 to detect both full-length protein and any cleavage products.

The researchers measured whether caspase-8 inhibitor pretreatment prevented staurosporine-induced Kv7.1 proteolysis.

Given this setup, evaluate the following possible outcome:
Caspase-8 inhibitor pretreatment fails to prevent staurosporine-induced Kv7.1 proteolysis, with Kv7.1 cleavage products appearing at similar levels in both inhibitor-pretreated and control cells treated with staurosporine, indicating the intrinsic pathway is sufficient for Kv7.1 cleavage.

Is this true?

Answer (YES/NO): NO